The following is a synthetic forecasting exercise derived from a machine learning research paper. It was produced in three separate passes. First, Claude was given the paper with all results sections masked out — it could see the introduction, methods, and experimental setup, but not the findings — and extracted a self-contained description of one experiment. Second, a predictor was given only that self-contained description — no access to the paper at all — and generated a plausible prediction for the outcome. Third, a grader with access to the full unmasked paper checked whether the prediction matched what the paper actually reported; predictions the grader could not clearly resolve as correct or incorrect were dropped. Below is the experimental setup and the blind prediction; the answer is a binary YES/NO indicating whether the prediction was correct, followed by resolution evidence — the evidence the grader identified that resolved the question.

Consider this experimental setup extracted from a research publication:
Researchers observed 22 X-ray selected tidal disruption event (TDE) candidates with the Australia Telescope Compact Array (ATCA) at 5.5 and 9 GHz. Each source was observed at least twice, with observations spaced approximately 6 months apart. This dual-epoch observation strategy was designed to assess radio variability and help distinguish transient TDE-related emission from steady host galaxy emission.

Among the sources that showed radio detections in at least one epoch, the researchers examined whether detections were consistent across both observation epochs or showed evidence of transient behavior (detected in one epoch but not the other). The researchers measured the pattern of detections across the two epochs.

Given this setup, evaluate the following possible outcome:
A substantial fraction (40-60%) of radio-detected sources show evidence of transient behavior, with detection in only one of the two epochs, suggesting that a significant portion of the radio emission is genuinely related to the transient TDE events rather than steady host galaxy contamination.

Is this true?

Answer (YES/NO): NO